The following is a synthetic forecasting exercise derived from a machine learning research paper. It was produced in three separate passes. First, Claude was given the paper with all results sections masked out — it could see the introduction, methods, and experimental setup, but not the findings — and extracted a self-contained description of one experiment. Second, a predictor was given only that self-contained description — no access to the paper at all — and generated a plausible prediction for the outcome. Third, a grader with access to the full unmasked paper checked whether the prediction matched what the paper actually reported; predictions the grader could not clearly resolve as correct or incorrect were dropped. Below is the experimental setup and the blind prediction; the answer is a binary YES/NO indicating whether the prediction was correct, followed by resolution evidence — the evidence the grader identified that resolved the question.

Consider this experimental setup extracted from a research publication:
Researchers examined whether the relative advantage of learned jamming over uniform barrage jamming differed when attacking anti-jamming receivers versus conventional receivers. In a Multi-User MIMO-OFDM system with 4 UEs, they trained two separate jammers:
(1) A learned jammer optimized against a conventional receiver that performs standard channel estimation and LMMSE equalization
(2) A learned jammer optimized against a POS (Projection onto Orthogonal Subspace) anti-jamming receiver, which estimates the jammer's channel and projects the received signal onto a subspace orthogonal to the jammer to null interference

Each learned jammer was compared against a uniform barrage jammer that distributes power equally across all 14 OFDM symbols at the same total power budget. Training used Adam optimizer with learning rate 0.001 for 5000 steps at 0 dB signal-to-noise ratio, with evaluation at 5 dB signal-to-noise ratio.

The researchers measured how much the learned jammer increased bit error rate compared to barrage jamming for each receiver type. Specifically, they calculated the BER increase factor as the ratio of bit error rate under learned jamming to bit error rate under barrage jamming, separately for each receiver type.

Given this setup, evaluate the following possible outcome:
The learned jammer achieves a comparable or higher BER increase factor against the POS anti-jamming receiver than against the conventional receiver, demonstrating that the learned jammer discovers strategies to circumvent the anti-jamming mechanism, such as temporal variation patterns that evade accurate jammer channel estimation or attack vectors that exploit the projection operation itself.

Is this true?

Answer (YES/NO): YES